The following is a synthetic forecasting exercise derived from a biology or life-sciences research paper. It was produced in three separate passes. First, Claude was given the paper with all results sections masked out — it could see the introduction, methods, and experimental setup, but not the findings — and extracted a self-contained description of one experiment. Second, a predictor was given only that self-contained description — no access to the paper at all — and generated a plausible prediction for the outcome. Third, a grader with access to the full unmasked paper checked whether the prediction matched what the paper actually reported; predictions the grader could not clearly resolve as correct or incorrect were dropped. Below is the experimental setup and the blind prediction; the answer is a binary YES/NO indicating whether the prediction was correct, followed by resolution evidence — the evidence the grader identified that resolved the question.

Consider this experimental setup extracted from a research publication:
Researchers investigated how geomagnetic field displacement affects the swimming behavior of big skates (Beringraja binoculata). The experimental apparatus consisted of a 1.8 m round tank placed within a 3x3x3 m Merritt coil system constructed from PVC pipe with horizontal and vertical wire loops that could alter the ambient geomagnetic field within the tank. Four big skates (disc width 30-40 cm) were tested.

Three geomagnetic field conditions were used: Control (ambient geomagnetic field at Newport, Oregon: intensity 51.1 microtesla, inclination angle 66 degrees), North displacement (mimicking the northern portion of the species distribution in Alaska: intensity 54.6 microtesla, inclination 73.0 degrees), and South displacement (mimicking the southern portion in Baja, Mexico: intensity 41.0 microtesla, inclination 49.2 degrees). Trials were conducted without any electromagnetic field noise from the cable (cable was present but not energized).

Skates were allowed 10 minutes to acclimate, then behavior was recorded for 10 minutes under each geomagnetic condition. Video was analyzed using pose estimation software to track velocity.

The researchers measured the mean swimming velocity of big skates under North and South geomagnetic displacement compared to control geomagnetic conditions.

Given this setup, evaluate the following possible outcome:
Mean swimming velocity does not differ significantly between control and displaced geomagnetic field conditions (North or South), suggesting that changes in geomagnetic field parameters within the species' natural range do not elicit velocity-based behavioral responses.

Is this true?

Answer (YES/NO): NO